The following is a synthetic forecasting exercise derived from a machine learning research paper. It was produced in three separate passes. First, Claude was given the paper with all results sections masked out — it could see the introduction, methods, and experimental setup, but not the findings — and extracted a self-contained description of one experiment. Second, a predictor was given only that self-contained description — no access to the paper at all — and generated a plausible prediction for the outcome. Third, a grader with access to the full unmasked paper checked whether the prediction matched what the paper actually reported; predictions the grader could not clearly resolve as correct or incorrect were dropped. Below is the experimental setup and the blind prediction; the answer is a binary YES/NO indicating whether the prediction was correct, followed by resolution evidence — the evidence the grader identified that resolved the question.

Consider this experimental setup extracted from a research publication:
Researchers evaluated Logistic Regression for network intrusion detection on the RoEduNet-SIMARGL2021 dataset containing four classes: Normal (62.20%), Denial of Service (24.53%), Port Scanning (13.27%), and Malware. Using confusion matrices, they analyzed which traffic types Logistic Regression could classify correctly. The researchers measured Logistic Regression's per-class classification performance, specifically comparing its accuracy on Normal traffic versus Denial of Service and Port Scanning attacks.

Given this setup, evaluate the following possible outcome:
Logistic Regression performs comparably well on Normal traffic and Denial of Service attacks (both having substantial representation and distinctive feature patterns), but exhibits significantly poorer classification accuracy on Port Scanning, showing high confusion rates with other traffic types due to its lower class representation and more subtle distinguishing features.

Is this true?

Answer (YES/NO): NO